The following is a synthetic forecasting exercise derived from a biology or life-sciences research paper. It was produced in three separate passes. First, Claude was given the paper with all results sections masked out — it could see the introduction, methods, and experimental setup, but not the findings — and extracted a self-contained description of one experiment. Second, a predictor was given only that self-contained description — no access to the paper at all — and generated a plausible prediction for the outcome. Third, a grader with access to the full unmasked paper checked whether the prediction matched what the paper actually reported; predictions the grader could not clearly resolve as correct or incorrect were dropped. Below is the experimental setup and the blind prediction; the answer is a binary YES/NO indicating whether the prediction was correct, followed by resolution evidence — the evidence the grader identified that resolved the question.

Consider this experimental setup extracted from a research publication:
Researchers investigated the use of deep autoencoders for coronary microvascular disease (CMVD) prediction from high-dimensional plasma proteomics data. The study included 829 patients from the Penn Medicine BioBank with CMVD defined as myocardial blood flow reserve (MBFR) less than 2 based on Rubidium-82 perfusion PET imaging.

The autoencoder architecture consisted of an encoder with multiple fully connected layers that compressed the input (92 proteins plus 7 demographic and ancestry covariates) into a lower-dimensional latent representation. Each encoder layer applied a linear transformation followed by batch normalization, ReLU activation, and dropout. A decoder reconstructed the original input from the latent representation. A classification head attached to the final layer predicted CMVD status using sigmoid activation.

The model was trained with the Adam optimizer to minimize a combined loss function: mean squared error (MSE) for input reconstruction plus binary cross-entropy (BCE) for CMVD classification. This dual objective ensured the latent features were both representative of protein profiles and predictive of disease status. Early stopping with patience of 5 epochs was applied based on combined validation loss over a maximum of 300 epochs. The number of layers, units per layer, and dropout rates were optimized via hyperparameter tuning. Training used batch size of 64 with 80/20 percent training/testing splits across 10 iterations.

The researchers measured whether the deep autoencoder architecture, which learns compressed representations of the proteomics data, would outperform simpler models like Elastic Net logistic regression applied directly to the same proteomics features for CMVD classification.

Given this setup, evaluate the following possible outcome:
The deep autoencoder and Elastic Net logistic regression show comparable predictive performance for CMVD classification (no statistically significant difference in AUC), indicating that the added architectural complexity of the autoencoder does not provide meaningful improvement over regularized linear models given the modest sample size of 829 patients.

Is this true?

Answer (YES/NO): NO